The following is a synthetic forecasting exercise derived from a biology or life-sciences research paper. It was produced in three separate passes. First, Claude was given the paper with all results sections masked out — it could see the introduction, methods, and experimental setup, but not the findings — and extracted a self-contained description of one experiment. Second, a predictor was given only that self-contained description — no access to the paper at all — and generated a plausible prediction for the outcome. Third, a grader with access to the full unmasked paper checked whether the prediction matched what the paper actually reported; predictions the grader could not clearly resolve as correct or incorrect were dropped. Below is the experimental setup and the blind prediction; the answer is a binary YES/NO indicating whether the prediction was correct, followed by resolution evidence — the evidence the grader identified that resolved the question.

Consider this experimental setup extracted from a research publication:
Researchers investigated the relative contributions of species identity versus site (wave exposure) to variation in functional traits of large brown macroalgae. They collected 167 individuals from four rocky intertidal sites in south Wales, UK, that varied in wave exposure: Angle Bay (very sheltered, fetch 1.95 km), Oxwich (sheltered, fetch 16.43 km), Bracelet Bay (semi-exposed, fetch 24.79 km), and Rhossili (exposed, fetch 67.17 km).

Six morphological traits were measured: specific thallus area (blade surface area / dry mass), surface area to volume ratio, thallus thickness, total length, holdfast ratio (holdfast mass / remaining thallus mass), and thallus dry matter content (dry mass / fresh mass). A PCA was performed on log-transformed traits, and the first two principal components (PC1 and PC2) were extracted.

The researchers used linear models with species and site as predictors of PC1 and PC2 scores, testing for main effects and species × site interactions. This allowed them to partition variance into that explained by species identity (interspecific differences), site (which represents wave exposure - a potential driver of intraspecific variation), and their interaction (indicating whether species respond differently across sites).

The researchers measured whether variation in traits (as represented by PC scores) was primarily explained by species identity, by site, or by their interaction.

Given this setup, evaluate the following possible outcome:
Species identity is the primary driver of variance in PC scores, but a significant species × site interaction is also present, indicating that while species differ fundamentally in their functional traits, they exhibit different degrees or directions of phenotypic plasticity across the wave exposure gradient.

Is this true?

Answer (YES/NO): NO